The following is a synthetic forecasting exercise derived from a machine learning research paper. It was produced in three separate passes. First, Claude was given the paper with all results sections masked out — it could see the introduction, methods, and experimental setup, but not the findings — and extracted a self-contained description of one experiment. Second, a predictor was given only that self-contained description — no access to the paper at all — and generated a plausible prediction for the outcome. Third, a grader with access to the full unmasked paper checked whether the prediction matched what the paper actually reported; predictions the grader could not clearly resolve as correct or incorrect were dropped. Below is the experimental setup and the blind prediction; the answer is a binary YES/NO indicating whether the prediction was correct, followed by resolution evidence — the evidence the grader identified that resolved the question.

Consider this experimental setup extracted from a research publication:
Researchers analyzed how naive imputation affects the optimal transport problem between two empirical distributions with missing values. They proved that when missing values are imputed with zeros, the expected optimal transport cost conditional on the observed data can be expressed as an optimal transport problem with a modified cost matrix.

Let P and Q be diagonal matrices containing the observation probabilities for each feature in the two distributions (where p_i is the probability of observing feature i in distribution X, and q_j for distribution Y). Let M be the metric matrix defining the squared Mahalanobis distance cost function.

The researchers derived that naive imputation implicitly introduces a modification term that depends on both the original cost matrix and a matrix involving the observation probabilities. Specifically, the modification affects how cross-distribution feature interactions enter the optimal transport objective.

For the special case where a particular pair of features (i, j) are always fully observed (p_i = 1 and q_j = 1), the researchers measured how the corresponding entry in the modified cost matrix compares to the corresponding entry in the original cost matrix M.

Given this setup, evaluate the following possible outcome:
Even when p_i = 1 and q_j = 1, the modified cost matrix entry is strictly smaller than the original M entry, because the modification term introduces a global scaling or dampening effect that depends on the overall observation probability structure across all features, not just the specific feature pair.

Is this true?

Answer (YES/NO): NO